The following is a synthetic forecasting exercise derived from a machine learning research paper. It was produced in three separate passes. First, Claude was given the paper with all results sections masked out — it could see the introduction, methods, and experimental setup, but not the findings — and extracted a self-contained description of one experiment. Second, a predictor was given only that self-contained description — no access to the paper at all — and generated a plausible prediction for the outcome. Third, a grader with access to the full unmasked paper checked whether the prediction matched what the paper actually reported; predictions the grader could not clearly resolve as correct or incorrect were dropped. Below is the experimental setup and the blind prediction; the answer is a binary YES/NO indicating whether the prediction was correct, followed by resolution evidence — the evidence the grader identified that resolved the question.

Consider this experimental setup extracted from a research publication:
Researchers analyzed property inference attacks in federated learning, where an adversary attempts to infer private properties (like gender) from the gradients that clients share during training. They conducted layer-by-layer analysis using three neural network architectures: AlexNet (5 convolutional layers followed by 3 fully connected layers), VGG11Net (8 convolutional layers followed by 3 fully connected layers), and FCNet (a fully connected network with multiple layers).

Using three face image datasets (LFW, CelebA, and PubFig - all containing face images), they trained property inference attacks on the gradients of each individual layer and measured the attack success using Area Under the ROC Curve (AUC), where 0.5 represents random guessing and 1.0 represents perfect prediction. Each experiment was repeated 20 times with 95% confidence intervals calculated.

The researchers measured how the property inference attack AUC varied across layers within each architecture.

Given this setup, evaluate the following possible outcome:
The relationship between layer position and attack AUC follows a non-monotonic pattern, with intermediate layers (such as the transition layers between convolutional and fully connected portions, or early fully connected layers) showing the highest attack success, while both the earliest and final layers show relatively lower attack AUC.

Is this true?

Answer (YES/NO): YES